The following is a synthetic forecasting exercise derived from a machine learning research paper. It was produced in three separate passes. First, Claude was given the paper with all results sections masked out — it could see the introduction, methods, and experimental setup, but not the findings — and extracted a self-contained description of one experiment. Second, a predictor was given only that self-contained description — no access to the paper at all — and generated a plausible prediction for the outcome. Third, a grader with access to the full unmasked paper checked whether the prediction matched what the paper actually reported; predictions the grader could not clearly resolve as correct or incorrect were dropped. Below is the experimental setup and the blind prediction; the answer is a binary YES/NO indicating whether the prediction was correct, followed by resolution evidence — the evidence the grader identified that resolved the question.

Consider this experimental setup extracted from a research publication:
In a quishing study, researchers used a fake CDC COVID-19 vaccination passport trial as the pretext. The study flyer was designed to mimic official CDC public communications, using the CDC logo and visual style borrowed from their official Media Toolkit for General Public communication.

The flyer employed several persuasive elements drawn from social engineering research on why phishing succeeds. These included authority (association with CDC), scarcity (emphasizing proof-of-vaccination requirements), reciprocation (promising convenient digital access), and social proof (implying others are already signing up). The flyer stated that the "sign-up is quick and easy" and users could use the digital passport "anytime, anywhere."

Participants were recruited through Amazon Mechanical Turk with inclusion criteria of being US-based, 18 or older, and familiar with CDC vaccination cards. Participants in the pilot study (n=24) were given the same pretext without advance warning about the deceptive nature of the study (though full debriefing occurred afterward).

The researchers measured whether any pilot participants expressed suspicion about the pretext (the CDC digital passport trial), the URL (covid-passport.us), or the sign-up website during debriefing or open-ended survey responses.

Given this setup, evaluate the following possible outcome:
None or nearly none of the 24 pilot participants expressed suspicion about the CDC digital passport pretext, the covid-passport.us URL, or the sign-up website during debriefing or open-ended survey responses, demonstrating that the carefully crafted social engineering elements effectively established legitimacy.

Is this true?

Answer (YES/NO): YES